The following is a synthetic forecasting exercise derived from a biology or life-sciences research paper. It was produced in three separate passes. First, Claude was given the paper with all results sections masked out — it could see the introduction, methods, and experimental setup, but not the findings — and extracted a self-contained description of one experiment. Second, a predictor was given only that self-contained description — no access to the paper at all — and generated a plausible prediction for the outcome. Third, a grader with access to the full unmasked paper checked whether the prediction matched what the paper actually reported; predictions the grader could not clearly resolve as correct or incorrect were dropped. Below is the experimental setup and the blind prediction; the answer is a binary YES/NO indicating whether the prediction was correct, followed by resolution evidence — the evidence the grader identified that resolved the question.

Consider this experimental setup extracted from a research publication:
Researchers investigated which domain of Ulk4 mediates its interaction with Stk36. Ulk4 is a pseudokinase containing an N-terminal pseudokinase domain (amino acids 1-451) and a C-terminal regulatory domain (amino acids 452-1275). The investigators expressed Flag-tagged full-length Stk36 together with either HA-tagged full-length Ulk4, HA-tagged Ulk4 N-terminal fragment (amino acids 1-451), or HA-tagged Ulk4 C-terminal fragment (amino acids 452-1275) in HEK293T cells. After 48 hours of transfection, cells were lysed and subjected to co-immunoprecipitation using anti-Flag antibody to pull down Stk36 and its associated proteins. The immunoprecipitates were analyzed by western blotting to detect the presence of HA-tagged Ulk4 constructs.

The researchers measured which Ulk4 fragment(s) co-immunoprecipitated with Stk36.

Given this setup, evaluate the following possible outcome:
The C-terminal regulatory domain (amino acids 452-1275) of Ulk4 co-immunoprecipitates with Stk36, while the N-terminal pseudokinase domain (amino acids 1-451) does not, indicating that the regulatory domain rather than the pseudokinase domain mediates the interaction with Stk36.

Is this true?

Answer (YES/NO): NO